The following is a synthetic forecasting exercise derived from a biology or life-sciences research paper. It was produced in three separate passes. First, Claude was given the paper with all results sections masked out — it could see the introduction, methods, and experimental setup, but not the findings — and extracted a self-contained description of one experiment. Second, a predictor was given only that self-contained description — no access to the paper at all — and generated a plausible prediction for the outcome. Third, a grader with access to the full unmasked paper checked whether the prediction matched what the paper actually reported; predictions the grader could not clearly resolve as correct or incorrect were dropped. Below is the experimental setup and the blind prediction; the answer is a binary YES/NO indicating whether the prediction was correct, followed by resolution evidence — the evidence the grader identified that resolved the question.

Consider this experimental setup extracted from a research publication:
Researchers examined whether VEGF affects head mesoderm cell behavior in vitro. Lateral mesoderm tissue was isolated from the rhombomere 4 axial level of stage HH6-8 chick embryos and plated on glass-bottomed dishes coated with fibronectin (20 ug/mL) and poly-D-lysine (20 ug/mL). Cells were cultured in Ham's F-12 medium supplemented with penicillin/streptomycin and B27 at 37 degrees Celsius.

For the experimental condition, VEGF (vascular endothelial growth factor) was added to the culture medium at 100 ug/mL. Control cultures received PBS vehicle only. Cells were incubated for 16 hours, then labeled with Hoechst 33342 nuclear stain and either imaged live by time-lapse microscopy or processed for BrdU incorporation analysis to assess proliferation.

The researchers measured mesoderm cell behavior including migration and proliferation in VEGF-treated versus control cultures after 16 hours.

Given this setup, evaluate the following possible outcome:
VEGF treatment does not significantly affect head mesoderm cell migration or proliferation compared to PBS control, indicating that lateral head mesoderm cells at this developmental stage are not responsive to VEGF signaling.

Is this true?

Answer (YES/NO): NO